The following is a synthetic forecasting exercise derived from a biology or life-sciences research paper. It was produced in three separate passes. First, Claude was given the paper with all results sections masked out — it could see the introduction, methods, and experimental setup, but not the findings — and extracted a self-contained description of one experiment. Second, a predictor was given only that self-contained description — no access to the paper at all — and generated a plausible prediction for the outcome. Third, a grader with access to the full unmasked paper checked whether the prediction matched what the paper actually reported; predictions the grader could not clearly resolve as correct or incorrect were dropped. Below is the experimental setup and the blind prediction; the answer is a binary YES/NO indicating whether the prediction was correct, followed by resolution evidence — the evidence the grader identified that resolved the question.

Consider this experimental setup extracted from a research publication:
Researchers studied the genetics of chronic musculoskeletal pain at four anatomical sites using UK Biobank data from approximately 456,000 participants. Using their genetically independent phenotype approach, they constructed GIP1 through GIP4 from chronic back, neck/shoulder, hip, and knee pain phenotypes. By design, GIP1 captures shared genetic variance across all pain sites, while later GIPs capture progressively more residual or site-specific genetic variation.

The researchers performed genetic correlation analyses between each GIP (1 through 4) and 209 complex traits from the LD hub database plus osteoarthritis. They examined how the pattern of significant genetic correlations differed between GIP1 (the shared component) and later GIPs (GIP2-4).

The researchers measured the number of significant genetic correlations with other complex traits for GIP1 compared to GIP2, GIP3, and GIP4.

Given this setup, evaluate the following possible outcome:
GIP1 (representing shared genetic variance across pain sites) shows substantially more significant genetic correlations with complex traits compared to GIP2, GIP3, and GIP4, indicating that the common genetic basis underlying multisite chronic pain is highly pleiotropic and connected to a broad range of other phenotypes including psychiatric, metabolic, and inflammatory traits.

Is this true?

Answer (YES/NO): YES